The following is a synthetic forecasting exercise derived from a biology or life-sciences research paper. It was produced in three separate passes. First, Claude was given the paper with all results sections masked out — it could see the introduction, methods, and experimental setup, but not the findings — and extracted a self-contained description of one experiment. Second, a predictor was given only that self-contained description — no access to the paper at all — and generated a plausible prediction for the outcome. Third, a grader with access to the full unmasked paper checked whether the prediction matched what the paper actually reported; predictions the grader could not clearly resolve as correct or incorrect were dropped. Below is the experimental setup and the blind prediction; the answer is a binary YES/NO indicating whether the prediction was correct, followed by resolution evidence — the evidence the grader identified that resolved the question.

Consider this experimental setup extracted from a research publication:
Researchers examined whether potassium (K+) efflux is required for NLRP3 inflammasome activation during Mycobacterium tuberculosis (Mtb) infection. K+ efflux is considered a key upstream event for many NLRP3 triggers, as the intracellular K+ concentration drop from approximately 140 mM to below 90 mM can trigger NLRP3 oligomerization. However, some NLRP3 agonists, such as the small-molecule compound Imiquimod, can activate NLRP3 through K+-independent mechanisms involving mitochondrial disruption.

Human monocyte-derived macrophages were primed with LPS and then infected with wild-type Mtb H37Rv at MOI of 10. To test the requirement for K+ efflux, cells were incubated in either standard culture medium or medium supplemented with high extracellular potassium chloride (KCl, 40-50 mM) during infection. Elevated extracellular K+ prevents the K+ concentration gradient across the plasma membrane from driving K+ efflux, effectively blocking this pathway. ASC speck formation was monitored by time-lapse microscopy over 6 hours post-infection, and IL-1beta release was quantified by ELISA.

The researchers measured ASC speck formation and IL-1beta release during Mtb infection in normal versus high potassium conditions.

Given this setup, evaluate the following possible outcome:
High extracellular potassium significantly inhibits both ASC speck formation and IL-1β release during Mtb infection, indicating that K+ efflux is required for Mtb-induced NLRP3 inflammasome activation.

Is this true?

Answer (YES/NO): YES